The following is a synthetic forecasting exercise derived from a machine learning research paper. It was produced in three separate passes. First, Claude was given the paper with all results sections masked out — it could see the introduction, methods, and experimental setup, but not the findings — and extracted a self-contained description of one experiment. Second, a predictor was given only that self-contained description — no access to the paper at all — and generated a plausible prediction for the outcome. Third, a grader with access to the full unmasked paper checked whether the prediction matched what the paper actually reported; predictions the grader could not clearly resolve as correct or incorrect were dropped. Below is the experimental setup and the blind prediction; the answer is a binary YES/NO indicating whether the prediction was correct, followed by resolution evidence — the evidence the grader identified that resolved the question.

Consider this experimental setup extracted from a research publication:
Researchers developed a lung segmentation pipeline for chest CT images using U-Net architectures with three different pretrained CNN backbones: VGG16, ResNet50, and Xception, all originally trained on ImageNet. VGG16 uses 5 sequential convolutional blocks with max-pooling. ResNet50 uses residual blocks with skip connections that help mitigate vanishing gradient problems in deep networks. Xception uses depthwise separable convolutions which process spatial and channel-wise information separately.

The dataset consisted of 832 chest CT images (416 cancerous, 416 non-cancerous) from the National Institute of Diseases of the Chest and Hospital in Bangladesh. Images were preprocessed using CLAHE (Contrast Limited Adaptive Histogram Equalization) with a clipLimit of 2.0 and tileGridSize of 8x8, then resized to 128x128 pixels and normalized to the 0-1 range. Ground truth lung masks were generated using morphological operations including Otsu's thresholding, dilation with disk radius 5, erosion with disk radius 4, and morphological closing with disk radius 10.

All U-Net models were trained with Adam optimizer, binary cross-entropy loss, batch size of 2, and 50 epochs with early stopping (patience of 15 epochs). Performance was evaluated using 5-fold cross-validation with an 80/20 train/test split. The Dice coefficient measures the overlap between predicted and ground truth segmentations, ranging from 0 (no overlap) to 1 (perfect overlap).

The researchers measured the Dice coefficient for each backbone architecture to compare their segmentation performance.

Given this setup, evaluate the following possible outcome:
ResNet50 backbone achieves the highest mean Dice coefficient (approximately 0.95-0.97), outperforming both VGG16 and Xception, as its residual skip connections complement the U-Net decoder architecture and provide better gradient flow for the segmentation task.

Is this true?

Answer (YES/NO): NO